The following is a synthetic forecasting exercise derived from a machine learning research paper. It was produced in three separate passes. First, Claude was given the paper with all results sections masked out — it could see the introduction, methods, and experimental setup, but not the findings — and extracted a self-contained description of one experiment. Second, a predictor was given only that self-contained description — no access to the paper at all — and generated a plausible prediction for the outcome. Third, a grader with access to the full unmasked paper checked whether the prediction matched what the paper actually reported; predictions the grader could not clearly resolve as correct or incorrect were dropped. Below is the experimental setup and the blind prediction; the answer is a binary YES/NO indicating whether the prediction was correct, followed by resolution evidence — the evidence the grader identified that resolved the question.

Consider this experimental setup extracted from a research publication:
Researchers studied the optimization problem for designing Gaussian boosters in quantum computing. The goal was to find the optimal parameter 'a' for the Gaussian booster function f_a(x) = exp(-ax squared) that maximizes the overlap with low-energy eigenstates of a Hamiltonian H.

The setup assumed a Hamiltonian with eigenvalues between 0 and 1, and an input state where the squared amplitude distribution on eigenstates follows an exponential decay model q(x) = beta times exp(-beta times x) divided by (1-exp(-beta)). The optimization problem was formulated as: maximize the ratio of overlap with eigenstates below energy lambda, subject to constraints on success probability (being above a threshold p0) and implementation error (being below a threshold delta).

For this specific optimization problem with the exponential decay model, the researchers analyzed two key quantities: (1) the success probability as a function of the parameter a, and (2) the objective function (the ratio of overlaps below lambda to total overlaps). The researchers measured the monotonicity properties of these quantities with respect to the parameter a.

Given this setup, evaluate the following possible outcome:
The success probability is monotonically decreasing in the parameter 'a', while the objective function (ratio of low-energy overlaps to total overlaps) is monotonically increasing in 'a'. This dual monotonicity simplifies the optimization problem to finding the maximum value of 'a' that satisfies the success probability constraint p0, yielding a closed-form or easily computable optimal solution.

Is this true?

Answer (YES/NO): NO